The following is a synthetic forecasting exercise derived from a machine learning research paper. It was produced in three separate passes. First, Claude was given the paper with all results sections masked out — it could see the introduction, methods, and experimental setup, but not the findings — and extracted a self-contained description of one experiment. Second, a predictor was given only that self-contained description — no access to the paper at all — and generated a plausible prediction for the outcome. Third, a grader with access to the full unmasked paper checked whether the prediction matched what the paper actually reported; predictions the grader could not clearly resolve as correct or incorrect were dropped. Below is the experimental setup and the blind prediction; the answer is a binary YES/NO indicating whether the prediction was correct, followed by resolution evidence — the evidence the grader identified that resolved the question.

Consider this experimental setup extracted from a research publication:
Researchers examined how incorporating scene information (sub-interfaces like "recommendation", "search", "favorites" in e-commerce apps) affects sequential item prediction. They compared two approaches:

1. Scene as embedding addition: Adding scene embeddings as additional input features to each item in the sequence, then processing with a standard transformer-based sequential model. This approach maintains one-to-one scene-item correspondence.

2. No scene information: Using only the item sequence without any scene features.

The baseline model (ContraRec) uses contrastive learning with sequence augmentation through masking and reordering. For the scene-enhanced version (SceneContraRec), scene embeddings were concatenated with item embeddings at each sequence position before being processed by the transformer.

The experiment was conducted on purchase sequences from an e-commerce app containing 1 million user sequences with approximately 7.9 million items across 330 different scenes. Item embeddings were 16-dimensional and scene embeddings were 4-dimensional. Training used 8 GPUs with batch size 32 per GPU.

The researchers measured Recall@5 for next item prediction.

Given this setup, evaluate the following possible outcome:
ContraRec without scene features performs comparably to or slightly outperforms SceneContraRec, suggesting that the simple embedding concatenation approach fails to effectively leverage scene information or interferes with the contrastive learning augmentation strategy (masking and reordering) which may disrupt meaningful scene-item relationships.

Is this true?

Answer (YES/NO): NO